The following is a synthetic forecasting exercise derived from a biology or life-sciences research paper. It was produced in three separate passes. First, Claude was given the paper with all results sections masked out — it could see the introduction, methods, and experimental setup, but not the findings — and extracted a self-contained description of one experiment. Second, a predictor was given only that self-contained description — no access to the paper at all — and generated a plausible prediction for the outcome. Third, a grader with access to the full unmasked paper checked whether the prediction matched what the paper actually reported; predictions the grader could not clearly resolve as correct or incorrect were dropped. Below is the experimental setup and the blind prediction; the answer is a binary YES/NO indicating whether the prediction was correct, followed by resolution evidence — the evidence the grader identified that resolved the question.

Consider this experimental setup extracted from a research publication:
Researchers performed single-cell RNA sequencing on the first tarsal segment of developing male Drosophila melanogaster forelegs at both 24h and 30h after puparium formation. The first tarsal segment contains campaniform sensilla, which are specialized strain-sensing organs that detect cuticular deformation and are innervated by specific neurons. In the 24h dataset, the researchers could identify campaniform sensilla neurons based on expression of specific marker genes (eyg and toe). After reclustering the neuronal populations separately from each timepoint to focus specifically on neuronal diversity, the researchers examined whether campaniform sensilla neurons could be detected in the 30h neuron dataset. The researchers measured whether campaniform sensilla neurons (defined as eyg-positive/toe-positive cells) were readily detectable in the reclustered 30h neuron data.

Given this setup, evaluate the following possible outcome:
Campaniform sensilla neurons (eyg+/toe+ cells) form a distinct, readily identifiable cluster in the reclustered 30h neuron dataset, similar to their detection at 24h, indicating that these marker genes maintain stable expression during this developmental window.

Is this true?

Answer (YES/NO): NO